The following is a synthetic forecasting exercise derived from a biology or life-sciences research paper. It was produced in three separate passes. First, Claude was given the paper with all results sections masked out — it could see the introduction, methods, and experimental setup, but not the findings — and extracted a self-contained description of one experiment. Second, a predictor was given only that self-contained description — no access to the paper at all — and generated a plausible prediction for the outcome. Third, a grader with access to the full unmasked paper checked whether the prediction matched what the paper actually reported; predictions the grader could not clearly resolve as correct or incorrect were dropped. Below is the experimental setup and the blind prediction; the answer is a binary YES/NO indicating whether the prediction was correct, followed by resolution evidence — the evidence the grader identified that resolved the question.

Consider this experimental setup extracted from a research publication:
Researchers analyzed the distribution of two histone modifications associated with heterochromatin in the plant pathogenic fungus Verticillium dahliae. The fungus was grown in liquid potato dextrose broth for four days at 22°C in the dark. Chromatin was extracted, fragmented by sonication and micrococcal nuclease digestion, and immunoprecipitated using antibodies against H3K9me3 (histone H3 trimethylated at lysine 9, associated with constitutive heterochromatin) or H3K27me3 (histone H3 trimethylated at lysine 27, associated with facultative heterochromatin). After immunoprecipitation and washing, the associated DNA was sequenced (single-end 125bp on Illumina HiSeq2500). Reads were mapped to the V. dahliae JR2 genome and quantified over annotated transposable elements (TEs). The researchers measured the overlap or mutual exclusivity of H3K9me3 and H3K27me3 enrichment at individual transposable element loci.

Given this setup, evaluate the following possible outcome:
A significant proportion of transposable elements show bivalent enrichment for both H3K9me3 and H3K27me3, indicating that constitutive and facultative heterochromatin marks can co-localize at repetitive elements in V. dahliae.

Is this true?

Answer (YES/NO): YES